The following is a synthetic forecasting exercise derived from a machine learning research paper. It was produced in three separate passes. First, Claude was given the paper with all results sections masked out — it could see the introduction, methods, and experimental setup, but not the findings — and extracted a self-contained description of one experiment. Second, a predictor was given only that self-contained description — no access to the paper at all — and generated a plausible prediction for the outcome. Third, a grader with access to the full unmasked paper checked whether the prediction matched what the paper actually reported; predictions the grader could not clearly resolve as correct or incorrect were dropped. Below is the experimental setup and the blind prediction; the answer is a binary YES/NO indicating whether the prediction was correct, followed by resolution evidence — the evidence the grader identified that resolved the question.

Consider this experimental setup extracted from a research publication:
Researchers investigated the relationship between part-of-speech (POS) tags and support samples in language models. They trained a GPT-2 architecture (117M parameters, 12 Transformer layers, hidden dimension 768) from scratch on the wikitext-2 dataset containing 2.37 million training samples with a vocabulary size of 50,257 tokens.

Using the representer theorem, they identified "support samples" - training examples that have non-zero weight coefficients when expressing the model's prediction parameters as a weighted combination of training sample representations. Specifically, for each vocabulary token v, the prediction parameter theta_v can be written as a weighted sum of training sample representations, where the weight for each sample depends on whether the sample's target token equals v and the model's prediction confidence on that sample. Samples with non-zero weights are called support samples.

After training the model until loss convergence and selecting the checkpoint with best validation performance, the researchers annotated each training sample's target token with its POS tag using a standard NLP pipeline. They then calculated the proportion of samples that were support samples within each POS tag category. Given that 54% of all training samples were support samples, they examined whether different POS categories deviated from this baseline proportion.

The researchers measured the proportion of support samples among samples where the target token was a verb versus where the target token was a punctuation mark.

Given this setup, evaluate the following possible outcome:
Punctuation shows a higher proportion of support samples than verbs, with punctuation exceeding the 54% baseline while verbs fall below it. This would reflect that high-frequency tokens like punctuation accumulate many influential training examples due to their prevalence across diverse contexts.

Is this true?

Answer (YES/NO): NO